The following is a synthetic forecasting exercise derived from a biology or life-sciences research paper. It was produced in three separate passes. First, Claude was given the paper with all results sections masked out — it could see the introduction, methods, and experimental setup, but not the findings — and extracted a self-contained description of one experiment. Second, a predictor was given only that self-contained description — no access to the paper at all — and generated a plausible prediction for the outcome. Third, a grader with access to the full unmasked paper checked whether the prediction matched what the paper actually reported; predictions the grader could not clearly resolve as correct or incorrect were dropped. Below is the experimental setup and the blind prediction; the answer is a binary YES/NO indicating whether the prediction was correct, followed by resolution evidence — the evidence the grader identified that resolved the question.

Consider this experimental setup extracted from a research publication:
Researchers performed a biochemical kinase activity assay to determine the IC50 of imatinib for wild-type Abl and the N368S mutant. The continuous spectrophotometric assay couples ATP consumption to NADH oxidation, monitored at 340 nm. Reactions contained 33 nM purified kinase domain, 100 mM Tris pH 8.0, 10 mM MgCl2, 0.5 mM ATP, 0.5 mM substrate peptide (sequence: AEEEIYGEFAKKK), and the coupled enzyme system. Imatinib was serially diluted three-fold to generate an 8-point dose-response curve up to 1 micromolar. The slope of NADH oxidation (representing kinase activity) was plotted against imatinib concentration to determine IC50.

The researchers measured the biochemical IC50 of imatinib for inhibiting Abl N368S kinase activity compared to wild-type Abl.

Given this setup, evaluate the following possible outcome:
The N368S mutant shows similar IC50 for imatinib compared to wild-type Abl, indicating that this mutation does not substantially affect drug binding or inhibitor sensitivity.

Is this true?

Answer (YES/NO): YES